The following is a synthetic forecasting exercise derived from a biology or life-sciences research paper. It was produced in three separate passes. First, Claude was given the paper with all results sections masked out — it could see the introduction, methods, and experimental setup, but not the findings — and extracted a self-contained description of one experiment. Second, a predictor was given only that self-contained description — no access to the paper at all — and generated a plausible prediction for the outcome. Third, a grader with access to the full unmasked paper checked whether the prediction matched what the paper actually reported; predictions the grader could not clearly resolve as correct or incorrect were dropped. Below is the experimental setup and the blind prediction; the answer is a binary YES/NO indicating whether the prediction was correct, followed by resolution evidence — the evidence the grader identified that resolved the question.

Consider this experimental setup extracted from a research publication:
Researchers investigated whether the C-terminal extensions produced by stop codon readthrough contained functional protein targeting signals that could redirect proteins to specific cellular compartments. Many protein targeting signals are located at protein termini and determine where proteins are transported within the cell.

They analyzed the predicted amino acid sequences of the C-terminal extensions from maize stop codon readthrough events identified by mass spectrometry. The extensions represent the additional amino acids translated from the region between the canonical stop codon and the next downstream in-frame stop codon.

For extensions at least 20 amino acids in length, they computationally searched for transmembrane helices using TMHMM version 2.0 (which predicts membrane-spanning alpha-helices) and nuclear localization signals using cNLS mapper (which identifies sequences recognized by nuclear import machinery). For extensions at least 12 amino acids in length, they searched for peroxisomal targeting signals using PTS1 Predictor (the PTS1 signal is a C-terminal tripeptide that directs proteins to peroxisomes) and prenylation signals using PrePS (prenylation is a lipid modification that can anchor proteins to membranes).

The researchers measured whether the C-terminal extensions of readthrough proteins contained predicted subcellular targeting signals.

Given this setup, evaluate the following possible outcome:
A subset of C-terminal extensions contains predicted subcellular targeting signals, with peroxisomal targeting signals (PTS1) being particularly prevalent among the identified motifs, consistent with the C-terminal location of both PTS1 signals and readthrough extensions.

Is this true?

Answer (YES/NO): NO